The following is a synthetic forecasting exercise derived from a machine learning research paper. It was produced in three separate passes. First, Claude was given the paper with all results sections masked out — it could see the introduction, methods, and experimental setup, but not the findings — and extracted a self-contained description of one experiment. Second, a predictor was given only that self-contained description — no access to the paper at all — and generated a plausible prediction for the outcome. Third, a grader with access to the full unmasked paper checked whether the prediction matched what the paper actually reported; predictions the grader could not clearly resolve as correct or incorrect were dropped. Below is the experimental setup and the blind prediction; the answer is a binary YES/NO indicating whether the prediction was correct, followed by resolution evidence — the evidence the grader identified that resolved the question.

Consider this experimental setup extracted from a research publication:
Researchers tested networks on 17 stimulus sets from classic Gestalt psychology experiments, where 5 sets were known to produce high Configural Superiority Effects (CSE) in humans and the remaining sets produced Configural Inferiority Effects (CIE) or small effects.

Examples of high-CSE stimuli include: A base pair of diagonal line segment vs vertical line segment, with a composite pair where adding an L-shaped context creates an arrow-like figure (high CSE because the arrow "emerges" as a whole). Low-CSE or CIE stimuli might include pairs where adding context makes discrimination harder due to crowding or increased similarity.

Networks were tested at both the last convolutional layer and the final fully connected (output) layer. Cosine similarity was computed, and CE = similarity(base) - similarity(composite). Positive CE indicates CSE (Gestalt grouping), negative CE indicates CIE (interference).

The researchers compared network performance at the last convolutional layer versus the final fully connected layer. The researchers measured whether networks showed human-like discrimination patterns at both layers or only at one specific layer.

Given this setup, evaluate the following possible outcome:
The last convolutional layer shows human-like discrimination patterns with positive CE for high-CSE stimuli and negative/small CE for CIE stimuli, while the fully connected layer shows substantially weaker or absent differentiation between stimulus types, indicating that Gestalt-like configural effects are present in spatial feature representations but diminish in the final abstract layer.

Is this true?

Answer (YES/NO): NO